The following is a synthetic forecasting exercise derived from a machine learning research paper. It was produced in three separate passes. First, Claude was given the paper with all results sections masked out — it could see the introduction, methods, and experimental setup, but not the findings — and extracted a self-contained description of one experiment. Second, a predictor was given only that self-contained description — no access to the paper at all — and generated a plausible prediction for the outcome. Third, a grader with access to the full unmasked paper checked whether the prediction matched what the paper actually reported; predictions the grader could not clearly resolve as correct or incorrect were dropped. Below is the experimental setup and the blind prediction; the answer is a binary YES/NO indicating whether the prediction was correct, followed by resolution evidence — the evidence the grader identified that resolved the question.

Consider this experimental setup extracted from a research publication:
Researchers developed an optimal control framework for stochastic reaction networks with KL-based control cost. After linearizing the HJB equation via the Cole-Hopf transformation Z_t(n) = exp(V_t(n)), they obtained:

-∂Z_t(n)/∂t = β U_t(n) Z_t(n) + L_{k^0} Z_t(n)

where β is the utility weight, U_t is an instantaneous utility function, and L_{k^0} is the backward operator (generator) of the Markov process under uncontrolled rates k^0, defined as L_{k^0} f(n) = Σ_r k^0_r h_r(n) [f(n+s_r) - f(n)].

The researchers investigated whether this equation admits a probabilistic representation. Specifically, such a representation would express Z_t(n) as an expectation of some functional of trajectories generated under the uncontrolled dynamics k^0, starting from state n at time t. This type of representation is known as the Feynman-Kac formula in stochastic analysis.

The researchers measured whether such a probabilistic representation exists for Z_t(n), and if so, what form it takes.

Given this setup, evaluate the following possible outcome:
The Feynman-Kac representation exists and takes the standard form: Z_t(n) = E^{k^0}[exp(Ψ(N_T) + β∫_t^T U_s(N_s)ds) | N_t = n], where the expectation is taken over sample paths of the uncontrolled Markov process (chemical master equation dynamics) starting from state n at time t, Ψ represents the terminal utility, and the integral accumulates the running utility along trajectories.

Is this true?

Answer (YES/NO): NO